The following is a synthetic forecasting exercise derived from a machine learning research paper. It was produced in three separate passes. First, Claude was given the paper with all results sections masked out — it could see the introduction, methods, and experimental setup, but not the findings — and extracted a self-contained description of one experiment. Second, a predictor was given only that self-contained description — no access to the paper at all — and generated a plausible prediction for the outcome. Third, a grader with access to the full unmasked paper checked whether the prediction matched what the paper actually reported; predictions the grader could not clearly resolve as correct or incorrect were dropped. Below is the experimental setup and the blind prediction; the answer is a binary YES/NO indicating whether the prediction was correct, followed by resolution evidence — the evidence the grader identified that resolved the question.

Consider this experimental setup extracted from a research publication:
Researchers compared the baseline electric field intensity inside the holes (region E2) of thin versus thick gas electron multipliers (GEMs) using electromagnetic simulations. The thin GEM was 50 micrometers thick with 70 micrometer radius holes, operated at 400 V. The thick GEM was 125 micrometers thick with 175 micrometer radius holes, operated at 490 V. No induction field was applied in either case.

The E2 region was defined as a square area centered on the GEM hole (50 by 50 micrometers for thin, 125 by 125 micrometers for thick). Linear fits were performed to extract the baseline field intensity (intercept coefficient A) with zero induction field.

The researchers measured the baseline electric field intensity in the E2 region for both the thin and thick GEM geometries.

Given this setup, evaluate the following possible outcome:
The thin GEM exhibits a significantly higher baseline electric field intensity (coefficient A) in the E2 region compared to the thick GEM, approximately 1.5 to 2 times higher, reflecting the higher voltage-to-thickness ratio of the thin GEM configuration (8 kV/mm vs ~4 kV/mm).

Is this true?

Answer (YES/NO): NO